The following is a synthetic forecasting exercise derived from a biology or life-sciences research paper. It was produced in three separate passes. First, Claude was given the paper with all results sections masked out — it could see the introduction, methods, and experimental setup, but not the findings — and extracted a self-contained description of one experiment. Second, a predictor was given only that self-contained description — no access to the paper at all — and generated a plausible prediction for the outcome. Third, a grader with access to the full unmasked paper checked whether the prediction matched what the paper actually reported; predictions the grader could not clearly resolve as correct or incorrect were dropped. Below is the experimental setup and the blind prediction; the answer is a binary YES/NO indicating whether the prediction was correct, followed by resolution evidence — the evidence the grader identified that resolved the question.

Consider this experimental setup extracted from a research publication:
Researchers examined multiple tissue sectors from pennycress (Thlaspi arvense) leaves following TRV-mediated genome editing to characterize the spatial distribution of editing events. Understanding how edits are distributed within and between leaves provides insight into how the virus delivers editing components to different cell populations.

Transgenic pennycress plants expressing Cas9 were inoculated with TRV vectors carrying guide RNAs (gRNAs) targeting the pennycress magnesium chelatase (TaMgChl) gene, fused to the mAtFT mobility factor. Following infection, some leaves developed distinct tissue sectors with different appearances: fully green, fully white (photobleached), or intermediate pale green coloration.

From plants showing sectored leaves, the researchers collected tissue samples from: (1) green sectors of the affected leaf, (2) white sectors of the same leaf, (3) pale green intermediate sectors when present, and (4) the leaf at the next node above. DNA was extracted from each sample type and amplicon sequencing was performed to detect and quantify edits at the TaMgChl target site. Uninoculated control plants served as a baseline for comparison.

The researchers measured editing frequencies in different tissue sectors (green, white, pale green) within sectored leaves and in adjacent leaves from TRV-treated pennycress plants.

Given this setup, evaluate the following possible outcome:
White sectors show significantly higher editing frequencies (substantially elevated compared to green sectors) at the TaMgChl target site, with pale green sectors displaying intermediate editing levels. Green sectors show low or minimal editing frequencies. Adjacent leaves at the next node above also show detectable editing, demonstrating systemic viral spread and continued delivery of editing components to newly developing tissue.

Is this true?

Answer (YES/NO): NO